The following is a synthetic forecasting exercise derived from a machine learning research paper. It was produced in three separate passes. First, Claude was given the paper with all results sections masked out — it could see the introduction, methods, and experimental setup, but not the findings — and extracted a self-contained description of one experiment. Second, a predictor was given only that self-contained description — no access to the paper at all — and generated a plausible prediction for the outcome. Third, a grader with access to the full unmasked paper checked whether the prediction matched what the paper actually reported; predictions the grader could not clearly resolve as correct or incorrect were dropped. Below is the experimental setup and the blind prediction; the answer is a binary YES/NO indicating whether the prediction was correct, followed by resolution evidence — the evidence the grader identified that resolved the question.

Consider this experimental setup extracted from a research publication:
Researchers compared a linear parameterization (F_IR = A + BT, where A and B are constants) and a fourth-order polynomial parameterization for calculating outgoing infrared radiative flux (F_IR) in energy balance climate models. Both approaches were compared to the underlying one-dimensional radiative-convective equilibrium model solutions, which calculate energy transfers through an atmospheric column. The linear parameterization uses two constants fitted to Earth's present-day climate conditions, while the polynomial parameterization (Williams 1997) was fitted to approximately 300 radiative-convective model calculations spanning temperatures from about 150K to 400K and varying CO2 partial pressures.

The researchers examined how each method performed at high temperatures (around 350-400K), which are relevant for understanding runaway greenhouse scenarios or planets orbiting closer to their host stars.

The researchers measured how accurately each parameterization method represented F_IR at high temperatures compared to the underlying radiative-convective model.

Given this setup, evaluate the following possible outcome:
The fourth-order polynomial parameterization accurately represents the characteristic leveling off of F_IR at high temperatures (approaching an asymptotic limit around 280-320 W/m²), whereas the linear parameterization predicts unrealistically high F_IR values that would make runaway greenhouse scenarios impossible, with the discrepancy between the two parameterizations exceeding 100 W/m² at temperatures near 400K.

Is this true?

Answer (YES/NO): NO